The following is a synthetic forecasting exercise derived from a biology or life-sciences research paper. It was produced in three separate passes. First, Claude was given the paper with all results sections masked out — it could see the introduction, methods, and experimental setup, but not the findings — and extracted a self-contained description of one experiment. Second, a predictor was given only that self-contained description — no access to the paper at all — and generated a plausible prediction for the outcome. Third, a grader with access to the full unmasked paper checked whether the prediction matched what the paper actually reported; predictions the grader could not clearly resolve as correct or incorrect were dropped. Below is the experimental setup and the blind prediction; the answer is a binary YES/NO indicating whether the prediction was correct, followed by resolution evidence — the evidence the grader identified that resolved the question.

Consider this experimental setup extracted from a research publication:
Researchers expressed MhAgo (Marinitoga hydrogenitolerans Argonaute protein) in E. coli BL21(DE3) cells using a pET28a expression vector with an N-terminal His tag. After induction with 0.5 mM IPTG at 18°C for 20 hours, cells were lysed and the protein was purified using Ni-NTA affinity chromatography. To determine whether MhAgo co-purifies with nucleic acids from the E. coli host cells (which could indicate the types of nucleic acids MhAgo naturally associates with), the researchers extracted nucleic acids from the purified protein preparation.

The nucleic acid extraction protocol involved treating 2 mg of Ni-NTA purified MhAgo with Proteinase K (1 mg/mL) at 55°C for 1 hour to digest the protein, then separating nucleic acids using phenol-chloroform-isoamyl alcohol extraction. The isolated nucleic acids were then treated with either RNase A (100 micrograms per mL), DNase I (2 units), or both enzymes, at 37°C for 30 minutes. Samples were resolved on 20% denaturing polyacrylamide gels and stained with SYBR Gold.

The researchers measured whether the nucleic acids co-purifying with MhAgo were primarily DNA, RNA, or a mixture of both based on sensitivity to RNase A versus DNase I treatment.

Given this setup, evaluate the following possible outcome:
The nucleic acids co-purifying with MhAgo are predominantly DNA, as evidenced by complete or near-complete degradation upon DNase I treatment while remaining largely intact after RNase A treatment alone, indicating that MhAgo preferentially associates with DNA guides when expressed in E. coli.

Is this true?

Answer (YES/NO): YES